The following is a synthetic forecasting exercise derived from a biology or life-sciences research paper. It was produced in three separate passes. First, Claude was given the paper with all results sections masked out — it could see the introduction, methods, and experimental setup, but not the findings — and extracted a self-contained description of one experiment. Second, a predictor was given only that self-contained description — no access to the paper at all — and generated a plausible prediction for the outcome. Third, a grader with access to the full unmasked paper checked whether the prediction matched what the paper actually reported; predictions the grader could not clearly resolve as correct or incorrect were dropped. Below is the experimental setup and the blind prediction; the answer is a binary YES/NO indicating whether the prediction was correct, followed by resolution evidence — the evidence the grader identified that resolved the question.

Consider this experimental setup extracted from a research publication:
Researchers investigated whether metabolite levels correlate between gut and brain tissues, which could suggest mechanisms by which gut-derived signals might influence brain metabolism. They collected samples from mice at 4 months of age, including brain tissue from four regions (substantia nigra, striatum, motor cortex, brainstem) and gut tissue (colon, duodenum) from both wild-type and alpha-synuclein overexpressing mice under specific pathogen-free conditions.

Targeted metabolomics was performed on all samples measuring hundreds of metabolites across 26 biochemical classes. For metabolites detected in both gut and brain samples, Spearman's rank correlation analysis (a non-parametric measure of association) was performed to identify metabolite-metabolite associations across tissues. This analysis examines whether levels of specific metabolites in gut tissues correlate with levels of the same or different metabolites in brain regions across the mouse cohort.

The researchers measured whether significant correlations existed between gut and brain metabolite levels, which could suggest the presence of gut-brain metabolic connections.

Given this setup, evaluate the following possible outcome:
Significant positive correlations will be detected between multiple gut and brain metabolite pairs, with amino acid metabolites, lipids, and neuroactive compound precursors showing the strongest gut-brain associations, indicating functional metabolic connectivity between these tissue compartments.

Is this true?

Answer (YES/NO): NO